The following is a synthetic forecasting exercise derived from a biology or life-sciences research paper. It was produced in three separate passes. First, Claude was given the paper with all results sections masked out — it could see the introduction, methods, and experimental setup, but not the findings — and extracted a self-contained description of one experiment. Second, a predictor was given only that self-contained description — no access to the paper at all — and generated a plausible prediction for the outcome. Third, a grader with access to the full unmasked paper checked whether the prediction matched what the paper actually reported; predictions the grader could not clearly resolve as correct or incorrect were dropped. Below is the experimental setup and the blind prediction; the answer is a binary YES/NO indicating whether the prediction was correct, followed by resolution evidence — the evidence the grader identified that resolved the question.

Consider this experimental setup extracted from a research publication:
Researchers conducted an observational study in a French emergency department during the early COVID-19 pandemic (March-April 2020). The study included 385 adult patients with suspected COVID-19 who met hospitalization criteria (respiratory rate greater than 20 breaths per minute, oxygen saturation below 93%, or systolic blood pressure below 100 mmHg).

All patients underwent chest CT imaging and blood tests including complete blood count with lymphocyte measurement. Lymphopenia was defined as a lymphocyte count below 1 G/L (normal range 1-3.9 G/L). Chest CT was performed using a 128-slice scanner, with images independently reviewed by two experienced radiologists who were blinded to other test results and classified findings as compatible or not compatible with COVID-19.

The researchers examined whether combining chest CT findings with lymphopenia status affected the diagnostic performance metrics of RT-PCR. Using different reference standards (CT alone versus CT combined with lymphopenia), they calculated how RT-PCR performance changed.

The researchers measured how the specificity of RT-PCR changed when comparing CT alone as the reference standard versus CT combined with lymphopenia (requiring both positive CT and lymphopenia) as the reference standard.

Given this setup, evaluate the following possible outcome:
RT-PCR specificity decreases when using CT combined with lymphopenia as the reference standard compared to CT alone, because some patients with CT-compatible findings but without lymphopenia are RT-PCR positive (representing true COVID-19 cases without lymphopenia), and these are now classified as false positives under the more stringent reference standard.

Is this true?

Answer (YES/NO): NO